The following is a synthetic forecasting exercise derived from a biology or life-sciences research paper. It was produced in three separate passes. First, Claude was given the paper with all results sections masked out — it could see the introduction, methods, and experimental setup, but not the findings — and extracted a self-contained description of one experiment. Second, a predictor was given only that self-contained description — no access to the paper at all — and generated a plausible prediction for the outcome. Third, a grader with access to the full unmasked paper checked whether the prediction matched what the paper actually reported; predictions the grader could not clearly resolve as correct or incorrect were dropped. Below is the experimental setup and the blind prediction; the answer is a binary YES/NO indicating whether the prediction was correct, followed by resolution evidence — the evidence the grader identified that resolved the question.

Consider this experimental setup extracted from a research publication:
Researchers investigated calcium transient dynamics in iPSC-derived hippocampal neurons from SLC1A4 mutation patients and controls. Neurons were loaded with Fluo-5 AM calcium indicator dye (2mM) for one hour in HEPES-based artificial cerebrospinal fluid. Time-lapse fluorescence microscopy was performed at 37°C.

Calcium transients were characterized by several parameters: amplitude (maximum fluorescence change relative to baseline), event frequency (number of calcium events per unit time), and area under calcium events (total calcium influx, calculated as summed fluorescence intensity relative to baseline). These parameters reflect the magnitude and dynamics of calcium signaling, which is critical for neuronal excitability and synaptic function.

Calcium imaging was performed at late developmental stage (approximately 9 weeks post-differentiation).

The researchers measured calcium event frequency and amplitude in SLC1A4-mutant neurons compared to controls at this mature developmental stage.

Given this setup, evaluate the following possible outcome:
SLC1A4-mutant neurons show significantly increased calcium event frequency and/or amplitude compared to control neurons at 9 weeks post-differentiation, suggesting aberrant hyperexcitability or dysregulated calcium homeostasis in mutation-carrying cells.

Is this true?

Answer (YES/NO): YES